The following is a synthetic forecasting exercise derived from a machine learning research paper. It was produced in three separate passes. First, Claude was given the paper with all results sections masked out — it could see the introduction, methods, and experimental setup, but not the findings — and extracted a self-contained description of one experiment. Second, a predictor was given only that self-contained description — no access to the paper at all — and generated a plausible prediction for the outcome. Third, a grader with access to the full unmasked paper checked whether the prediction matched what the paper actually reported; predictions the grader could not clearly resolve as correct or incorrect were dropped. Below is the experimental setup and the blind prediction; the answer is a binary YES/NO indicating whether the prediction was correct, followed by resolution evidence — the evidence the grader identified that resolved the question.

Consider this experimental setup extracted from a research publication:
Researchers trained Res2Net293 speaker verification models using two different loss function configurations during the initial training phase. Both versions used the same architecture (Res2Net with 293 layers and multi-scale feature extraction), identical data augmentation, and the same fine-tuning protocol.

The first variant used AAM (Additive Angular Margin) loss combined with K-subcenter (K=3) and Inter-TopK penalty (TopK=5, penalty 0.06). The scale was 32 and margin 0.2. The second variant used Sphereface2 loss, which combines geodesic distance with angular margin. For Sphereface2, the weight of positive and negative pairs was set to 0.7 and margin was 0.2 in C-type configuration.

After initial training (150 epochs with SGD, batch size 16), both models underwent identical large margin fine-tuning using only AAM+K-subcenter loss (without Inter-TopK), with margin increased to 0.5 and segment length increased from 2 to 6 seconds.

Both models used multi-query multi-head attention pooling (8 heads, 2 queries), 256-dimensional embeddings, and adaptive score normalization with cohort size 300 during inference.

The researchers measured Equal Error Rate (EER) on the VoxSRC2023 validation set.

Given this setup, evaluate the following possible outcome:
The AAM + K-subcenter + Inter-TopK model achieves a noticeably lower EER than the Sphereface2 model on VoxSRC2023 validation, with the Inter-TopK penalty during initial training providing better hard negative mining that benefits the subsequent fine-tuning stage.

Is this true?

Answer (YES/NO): NO